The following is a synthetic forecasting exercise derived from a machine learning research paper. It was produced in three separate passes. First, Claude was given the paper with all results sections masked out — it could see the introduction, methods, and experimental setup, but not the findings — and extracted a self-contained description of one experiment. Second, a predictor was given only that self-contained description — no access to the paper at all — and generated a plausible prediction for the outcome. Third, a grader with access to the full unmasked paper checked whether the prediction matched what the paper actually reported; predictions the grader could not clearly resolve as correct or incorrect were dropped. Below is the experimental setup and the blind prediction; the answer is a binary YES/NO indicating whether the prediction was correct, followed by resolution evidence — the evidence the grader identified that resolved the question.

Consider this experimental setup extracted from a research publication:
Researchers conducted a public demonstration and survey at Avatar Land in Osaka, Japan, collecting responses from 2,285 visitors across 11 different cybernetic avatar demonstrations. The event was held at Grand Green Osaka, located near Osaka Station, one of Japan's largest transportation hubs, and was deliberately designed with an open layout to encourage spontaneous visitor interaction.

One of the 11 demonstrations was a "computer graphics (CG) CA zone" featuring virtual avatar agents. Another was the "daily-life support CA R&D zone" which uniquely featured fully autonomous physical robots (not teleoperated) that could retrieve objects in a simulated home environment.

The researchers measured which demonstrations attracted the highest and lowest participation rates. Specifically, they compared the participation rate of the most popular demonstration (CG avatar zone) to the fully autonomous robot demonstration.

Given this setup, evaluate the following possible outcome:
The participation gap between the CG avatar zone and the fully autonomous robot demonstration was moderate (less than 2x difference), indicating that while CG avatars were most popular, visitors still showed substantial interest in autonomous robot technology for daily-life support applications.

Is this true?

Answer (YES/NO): NO